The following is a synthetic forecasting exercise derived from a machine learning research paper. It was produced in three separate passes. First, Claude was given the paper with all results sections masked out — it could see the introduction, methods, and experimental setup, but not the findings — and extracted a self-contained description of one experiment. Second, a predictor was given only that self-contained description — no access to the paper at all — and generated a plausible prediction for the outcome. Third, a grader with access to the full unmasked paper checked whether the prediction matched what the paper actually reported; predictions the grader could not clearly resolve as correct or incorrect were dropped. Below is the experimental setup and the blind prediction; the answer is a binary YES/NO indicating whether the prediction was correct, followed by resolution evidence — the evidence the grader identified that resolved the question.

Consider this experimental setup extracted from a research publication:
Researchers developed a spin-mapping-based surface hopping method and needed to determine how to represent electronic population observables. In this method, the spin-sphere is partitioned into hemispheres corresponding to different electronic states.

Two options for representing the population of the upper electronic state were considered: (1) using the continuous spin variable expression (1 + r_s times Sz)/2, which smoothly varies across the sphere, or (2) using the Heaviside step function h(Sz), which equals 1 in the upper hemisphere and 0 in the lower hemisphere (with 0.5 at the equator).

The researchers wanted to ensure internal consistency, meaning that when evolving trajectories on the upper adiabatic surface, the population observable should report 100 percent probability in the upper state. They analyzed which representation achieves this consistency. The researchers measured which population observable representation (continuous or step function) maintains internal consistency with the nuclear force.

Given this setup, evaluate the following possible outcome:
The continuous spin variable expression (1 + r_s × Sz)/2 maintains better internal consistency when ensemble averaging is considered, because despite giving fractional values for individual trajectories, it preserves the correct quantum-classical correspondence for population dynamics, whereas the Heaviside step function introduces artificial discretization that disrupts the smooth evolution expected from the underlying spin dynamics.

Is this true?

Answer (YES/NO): NO